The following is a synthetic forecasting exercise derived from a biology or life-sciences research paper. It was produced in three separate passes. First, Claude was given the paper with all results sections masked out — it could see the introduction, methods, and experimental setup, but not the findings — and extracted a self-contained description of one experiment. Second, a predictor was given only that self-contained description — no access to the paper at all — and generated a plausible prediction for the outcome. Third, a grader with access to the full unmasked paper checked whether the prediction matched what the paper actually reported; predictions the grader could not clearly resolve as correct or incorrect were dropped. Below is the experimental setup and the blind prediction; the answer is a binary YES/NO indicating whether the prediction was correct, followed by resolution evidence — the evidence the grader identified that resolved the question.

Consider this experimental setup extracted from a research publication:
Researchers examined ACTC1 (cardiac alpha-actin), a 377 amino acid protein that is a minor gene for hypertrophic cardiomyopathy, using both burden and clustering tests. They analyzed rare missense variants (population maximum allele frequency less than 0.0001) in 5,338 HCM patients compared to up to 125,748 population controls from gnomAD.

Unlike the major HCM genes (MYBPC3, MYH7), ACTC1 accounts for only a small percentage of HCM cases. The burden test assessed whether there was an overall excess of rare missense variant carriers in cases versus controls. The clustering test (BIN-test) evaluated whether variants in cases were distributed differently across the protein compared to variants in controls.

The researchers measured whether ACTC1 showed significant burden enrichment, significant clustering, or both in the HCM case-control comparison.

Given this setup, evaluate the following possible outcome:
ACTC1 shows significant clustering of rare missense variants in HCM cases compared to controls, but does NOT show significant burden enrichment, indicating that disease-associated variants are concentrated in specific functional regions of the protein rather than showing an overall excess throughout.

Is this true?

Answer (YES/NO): NO